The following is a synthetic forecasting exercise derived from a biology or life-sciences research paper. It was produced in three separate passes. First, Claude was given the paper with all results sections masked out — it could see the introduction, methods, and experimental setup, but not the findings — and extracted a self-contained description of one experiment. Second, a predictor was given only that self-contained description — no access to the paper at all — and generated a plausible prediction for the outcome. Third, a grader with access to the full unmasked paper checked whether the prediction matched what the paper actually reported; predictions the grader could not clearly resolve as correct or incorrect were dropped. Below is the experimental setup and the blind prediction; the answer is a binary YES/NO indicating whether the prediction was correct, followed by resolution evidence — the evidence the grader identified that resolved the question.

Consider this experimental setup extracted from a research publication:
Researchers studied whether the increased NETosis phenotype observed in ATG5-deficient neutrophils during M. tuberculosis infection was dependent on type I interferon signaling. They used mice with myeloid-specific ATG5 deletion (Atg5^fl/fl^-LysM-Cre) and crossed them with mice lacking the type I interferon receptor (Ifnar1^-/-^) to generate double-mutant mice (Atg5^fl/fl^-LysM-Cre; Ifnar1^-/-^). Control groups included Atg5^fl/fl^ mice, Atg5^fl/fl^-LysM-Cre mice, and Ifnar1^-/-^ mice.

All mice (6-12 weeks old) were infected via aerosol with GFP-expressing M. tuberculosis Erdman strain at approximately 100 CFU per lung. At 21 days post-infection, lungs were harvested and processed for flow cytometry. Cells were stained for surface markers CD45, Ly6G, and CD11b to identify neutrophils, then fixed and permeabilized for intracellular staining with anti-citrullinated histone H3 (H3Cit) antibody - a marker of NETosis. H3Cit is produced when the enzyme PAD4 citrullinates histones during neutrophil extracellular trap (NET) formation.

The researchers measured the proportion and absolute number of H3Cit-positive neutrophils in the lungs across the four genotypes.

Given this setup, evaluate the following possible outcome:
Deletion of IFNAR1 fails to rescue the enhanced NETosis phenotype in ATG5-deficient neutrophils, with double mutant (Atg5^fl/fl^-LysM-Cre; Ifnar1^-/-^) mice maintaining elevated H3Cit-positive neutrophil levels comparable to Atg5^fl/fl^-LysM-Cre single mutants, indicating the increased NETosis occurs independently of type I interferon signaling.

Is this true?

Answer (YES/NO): NO